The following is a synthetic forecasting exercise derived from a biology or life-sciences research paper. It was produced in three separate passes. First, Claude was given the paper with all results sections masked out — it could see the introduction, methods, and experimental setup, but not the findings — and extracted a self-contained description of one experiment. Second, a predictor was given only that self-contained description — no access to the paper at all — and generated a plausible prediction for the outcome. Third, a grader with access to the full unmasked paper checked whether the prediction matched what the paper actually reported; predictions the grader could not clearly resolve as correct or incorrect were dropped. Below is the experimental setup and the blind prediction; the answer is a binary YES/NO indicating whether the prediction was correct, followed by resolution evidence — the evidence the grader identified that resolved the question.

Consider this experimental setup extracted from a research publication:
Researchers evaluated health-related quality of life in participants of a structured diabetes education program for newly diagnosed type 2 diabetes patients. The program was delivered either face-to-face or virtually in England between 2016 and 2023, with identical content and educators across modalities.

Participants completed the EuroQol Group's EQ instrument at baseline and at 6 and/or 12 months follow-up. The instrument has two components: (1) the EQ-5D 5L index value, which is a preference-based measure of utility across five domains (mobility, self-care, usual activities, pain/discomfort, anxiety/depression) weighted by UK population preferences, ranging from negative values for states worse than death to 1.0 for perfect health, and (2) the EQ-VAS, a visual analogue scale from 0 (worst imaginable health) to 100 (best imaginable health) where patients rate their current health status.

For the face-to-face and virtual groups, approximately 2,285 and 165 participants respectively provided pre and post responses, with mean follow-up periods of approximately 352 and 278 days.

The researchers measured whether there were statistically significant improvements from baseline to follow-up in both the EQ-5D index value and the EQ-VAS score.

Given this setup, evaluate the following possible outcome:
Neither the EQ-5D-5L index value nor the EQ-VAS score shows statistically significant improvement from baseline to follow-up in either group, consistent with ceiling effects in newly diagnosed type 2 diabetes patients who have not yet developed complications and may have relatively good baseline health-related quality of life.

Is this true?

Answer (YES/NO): NO